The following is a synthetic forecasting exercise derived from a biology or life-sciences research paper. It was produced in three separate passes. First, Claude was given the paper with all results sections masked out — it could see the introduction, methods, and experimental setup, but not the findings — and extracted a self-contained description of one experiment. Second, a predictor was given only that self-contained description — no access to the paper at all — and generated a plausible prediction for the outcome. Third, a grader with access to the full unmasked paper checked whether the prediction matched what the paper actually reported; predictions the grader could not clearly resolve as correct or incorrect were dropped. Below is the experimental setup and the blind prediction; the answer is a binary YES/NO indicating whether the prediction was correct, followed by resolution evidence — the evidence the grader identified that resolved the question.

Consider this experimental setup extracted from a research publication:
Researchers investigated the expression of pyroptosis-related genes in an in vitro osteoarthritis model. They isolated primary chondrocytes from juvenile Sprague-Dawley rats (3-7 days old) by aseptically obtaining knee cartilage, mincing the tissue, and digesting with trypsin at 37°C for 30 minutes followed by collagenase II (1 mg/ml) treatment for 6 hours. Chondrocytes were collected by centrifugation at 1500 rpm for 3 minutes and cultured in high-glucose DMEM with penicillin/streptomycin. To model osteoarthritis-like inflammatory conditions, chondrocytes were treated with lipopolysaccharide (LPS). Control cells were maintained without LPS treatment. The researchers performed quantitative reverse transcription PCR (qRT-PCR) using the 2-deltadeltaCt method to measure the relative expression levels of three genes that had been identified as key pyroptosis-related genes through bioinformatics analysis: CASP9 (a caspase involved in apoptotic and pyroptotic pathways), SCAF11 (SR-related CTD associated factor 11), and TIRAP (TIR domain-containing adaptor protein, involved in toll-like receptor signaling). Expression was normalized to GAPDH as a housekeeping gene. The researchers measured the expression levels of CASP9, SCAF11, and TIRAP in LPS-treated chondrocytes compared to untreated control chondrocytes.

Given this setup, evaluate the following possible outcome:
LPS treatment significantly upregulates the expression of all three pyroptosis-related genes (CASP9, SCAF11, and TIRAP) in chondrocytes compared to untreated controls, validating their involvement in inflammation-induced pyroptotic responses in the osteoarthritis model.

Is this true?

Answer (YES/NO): NO